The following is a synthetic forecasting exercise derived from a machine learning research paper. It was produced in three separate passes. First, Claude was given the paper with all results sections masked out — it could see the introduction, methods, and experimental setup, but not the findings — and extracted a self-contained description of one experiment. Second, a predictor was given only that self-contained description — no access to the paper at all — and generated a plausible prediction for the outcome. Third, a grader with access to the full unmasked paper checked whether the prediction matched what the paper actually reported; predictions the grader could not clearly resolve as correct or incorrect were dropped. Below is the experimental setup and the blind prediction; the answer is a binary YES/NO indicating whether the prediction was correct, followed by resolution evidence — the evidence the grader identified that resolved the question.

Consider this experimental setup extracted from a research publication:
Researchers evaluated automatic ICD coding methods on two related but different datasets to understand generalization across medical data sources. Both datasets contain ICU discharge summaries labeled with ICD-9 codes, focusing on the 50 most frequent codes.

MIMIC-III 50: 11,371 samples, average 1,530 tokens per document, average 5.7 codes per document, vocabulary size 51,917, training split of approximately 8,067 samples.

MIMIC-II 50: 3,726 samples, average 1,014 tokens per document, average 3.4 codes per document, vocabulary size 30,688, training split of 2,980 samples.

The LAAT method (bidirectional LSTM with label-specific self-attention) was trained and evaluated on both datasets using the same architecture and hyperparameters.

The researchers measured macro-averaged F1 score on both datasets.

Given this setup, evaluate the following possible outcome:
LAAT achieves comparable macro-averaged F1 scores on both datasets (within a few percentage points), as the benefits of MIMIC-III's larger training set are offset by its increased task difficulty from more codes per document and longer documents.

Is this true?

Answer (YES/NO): NO